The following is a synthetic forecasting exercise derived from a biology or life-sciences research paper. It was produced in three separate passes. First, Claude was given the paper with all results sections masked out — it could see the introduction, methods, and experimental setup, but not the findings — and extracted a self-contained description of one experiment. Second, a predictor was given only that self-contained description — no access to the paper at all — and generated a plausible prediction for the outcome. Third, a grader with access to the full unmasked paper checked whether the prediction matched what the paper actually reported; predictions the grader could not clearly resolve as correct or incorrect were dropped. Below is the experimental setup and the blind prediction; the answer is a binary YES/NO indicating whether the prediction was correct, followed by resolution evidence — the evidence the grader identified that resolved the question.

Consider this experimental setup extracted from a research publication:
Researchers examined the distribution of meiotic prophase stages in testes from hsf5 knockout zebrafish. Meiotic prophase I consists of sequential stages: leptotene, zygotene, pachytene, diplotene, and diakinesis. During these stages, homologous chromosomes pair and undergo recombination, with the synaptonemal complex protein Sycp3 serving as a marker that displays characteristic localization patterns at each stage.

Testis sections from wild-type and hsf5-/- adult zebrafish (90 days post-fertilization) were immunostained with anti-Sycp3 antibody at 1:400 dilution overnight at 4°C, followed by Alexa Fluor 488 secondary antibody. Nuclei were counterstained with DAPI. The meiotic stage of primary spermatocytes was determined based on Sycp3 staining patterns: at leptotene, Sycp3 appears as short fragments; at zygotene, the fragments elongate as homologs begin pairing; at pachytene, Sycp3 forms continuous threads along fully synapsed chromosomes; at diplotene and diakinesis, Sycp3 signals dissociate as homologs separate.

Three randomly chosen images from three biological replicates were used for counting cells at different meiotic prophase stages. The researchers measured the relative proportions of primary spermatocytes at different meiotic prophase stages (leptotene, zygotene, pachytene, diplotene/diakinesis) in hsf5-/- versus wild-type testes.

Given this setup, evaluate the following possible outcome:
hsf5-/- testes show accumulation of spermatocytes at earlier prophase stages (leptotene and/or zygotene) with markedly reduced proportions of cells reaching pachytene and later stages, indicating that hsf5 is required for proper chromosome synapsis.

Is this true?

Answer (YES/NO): NO